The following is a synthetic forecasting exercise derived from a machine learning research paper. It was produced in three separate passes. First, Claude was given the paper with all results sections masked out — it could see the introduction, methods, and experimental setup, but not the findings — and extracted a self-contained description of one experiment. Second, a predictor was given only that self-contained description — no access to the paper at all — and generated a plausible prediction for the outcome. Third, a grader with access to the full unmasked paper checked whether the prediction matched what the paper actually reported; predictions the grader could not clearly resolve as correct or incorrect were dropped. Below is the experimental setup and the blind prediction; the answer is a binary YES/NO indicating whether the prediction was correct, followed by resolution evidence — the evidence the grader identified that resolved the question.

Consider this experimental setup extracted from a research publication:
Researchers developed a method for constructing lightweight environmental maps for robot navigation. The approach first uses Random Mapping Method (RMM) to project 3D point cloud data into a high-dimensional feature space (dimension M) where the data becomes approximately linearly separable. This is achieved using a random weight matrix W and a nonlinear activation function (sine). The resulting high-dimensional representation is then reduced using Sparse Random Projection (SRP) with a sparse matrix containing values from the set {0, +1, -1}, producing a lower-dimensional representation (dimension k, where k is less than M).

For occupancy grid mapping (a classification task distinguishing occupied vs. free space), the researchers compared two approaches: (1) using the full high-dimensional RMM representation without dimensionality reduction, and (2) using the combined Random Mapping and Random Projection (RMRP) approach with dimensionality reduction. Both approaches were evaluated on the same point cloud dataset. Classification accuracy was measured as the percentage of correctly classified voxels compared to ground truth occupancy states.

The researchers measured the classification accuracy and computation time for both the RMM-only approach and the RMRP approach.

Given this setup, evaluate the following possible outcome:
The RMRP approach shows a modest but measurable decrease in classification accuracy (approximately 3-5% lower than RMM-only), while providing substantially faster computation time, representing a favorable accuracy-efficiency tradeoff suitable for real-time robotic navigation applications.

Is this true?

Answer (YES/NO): NO